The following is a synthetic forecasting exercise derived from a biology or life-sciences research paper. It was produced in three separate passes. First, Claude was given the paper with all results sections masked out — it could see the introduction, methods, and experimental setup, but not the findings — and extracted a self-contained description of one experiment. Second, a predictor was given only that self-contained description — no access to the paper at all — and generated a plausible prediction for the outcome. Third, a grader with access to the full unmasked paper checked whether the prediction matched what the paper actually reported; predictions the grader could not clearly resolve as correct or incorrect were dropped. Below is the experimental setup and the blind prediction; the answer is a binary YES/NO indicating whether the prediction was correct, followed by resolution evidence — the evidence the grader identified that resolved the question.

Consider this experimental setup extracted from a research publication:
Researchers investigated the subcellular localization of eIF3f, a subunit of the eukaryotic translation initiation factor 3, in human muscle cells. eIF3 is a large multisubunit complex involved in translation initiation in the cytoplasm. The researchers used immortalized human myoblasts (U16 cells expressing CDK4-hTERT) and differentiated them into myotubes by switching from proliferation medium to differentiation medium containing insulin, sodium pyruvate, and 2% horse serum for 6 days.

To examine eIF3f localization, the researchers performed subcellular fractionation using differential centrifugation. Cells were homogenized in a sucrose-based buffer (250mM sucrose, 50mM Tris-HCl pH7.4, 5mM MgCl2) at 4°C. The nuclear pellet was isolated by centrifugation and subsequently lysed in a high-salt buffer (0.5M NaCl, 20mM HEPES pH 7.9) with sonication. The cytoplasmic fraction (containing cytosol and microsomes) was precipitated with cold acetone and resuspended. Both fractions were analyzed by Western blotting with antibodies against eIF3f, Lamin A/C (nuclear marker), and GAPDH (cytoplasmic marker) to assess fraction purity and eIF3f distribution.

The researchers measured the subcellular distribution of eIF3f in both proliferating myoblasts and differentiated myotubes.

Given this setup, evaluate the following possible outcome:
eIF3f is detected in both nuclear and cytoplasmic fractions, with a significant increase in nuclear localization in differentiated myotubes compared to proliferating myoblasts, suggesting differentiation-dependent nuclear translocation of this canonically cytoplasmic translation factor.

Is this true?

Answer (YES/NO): NO